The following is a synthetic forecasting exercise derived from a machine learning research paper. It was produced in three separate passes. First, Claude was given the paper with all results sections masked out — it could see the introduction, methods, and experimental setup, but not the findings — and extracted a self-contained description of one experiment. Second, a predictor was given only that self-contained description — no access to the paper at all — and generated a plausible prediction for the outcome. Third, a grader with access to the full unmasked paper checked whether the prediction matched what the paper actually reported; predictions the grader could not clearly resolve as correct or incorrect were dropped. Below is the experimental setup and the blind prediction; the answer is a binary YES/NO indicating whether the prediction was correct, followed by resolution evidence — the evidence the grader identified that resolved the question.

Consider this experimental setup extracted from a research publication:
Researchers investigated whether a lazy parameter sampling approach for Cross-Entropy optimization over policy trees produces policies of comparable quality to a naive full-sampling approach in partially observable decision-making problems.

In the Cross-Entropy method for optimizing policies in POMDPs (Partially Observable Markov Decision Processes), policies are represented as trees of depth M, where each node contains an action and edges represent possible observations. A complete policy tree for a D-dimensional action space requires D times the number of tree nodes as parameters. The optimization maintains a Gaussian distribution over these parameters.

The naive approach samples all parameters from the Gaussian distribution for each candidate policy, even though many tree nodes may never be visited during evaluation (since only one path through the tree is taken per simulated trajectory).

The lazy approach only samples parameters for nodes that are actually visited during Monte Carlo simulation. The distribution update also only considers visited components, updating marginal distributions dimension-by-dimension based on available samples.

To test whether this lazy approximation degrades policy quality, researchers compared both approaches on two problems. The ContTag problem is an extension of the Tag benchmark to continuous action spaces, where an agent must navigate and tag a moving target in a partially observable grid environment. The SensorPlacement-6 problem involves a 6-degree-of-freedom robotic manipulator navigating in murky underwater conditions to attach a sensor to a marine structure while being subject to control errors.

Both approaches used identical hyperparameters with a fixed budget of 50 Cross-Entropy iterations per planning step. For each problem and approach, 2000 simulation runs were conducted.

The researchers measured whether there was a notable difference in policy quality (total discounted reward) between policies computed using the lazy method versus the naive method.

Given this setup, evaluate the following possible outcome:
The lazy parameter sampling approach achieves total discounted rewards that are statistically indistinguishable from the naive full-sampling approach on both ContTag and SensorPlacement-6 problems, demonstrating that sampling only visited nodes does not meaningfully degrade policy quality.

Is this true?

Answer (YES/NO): YES